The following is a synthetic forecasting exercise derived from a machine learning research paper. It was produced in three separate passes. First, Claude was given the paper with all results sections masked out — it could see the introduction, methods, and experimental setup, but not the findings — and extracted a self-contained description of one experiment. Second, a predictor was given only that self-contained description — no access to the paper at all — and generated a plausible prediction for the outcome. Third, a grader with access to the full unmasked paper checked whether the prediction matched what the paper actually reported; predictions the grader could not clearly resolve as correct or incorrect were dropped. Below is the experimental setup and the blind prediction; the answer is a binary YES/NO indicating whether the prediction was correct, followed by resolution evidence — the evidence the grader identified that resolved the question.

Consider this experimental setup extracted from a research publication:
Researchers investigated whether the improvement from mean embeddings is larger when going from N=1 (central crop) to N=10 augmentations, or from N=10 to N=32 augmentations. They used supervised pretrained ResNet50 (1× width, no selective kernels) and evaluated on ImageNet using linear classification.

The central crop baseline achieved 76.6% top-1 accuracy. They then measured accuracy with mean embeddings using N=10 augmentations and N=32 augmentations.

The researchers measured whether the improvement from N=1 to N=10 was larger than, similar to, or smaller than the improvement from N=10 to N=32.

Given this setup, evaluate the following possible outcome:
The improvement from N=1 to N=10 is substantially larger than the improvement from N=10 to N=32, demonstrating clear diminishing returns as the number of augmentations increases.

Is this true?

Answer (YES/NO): YES